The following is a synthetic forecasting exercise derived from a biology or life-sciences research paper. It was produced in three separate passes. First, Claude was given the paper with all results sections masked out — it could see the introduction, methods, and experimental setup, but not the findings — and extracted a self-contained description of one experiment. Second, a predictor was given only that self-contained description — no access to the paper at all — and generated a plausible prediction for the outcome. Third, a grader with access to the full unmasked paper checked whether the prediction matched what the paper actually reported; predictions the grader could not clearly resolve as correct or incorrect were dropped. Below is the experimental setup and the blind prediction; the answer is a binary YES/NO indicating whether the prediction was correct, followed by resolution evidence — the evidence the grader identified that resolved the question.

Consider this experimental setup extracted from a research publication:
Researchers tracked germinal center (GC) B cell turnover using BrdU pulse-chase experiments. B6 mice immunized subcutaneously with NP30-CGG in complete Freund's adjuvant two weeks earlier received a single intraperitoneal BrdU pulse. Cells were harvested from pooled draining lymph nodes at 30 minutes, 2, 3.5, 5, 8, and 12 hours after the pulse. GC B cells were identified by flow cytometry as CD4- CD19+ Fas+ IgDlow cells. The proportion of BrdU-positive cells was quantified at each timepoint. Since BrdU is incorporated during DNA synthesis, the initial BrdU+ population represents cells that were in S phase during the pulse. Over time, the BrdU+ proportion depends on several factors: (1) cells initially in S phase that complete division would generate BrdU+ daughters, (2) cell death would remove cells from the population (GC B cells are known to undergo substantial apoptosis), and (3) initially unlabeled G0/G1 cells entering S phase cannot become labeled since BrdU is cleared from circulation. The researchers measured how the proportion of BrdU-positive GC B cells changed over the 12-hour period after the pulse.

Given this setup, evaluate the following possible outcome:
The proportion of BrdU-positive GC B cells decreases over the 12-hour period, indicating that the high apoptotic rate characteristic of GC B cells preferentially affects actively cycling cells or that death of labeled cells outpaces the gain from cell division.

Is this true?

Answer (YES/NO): NO